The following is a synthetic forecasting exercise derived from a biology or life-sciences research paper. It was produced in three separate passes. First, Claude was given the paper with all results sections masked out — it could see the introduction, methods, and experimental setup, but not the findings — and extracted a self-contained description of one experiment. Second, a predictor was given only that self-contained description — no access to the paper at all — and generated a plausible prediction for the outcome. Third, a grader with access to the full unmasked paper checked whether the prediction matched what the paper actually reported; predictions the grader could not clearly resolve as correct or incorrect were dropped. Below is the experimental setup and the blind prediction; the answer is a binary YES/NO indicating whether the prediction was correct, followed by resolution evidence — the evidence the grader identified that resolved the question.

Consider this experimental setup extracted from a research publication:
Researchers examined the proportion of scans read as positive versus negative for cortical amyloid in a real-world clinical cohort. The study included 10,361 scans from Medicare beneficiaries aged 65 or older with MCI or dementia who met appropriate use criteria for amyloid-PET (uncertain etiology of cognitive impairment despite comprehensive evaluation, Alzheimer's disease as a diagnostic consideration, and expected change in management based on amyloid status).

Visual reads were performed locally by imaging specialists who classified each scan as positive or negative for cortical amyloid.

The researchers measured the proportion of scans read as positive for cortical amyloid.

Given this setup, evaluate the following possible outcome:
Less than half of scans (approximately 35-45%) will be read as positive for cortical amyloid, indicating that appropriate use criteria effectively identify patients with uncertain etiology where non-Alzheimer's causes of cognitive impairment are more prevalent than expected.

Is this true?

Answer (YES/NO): NO